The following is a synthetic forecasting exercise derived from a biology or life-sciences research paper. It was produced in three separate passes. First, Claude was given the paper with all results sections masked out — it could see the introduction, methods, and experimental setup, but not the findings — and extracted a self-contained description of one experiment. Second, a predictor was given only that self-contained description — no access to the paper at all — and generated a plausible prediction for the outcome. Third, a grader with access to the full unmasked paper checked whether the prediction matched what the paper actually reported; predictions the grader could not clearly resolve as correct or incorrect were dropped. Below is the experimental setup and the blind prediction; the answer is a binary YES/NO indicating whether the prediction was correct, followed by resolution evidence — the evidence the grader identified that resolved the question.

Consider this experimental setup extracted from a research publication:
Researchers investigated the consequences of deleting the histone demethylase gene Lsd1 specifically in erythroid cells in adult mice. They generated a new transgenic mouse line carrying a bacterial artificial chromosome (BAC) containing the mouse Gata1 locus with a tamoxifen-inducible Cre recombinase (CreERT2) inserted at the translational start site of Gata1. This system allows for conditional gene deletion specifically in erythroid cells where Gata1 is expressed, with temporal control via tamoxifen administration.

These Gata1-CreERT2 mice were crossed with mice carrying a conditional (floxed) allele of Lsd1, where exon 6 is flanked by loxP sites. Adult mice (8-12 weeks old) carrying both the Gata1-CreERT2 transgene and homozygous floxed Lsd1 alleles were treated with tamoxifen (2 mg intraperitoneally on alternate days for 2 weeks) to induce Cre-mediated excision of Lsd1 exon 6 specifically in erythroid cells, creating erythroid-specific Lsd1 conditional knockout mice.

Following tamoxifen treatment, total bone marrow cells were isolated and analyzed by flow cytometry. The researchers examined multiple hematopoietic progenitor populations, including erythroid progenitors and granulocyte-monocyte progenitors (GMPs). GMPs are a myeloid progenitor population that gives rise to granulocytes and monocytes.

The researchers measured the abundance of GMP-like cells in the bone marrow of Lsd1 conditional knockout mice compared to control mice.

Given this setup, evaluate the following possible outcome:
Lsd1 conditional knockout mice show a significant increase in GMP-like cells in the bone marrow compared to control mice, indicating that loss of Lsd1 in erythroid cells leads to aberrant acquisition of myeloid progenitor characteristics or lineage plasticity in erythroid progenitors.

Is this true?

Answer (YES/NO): YES